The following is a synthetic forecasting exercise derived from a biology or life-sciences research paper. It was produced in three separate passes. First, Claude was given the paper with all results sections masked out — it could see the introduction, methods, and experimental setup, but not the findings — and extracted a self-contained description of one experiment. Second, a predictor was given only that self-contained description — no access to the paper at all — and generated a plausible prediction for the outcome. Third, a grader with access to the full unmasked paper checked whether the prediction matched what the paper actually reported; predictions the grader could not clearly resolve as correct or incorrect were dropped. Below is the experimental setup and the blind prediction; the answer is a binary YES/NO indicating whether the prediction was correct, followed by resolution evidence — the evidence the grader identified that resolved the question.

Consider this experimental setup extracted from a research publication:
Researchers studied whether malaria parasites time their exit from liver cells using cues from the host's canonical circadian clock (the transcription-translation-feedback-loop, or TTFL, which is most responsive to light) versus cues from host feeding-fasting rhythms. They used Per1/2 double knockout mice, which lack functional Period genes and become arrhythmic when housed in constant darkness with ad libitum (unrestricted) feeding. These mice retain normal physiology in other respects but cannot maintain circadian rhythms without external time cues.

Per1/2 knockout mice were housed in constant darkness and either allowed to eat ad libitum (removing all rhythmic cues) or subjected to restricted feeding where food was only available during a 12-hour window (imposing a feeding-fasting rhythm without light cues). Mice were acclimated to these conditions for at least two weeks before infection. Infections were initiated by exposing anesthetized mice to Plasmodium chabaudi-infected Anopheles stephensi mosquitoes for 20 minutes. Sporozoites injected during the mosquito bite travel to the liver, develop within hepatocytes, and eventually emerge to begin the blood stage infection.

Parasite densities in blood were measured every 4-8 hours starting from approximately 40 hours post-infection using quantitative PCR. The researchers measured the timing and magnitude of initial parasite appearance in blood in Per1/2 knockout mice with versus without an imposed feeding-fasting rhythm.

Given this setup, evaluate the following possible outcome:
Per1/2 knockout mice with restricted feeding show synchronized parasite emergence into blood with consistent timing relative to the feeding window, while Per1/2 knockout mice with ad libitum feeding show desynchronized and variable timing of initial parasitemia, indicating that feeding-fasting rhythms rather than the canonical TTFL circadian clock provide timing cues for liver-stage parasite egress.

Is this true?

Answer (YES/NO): NO